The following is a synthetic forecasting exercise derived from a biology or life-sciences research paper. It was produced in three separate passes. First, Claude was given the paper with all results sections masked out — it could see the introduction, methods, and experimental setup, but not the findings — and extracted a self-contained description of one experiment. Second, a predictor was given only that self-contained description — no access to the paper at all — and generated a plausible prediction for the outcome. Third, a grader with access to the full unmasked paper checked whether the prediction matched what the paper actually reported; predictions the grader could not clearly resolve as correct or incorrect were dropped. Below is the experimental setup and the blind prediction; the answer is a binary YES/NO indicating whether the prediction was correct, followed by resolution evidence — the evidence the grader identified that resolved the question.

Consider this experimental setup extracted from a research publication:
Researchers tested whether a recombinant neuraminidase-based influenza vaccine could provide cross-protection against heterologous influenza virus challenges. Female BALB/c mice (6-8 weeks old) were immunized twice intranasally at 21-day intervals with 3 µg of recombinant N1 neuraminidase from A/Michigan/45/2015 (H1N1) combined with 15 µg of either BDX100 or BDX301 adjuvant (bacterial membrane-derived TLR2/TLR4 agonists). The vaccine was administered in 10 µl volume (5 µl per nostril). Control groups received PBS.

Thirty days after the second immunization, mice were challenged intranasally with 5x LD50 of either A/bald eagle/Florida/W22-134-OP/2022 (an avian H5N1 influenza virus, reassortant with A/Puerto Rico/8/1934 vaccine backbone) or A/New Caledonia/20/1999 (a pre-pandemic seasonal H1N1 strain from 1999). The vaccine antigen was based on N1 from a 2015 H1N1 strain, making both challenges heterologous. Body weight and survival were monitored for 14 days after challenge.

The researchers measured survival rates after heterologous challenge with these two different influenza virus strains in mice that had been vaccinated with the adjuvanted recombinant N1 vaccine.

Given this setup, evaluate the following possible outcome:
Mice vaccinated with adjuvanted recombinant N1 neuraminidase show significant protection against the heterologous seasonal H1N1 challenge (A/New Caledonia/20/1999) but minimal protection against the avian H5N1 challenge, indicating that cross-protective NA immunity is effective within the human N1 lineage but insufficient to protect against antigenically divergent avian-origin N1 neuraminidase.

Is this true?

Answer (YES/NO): NO